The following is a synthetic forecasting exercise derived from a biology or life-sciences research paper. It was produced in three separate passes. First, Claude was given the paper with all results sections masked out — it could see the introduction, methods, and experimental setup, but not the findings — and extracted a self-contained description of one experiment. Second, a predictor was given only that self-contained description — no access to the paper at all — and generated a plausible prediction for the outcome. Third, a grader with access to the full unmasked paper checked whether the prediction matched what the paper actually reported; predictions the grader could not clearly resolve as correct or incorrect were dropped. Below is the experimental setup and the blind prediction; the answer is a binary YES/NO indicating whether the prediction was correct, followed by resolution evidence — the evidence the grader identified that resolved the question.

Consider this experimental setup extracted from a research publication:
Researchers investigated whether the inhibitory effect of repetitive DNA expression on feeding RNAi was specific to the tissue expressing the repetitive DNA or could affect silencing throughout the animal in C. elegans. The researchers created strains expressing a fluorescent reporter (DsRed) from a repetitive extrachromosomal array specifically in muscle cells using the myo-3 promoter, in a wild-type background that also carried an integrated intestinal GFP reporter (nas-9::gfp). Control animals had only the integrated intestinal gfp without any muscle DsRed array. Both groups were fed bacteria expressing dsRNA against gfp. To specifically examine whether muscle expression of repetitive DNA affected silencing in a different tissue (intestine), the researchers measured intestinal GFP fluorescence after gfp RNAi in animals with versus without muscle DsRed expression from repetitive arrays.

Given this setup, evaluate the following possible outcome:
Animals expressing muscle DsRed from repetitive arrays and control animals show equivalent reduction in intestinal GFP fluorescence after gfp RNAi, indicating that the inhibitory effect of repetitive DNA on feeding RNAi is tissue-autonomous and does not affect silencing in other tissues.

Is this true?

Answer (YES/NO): YES